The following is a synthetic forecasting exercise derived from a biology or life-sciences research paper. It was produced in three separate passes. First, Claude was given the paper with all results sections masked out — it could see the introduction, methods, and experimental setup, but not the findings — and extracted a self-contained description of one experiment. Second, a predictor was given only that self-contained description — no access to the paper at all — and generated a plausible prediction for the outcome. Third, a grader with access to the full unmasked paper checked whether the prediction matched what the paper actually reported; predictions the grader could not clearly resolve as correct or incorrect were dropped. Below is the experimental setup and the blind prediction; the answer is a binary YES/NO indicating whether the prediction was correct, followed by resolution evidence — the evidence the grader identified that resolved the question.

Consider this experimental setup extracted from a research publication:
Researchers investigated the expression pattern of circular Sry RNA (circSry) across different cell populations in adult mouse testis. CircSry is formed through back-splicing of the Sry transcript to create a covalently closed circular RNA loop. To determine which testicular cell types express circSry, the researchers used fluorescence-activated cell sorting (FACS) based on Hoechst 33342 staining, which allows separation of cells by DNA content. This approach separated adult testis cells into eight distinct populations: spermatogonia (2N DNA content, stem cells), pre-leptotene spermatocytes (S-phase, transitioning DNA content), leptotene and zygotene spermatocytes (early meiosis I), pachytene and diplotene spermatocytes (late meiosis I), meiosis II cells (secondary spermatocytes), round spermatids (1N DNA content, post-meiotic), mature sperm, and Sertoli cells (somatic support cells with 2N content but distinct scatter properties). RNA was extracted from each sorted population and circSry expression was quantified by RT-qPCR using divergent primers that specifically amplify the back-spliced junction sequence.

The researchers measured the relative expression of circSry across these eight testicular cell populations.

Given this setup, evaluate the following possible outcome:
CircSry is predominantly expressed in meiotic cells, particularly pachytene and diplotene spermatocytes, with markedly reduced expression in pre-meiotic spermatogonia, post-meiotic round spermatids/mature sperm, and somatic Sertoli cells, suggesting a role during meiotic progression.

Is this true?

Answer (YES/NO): NO